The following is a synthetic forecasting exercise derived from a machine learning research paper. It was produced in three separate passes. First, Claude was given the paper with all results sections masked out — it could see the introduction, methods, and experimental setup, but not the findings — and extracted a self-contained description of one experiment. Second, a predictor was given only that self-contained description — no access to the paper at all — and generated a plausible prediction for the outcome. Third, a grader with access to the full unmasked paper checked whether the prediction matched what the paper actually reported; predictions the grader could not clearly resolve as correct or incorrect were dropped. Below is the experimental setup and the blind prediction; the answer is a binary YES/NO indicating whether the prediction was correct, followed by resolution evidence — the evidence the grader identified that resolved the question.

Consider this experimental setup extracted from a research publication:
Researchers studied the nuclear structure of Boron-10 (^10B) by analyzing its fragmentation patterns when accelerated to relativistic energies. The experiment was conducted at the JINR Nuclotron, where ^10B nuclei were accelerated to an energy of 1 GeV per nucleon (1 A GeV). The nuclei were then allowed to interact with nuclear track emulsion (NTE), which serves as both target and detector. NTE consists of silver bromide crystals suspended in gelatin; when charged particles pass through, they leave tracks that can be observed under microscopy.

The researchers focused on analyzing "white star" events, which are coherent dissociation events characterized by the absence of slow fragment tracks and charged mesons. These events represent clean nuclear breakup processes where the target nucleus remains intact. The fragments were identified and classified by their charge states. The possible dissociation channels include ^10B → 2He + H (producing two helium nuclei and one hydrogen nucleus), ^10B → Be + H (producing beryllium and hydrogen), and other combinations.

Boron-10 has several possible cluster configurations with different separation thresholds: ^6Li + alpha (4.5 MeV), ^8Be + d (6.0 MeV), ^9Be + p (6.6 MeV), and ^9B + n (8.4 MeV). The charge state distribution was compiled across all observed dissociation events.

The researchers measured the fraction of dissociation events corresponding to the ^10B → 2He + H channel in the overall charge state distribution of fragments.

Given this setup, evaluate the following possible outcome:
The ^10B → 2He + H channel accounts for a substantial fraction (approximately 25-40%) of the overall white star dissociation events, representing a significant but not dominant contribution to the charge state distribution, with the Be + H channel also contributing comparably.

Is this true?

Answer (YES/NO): NO